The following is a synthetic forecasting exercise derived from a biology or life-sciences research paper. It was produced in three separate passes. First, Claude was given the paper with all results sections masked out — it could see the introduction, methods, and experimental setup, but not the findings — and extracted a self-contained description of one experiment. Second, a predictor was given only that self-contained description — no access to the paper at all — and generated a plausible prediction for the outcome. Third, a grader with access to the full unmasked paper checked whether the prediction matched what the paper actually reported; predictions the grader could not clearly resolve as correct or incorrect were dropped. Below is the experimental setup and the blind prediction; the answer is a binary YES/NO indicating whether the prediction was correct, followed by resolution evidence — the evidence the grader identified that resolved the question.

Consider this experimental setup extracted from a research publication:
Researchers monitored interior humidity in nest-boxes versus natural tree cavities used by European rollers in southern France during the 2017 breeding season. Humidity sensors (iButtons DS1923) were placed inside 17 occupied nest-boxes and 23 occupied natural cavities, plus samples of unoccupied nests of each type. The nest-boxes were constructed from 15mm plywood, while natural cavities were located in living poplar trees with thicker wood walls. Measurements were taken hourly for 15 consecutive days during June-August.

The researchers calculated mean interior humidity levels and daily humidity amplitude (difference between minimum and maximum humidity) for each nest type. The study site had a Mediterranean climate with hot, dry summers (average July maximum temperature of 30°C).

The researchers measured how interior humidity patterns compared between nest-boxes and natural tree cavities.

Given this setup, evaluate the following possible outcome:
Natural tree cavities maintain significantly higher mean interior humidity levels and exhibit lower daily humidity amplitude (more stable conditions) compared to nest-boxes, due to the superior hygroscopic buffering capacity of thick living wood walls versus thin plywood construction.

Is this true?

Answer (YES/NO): YES